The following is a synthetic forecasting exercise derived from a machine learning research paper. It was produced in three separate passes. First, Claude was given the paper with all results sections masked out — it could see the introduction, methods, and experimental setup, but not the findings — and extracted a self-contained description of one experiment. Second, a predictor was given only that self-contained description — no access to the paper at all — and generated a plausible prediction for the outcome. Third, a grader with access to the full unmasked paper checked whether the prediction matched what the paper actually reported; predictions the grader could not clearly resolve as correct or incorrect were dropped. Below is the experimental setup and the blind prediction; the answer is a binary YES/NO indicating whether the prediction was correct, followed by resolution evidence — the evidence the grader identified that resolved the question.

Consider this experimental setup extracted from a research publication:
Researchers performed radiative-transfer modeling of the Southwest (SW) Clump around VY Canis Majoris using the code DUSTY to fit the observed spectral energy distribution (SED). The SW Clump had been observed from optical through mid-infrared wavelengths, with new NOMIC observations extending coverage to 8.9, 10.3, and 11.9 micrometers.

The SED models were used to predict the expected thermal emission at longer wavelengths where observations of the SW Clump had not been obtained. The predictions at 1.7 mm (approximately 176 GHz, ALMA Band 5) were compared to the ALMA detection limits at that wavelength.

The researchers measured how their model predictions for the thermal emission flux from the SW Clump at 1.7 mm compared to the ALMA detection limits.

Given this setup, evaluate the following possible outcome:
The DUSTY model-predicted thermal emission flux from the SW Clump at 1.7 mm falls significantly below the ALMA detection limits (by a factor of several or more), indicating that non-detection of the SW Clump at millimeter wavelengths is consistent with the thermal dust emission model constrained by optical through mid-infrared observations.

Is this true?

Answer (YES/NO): NO